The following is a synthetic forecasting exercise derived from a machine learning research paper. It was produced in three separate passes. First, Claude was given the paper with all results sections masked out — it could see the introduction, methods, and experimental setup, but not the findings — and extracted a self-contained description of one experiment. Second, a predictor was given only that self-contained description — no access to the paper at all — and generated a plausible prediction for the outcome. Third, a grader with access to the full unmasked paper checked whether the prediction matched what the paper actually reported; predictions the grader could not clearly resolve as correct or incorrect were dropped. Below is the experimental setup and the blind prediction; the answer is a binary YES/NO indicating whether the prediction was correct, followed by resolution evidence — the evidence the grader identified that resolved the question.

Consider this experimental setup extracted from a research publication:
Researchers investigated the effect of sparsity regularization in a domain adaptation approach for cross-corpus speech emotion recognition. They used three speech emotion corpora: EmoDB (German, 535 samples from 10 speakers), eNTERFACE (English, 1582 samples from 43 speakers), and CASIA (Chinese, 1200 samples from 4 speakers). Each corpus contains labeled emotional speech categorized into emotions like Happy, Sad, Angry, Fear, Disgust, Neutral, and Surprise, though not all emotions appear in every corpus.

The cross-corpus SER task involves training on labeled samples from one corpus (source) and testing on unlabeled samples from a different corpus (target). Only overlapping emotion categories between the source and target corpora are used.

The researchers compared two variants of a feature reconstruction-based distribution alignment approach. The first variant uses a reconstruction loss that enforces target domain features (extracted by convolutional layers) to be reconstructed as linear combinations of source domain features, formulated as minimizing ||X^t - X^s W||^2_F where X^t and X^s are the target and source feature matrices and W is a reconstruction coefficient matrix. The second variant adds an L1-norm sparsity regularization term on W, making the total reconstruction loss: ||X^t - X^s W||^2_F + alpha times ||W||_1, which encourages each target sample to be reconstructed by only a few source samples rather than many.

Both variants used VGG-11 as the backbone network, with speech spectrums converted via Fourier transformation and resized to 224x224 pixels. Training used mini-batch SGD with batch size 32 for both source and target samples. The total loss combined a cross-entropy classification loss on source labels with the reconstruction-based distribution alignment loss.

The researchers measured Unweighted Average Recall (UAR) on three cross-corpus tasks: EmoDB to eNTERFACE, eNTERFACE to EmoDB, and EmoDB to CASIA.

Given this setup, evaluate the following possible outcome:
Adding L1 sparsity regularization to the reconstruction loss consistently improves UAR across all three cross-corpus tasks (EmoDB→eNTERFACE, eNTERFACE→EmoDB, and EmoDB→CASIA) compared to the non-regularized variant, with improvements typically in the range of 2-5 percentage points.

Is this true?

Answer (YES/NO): NO